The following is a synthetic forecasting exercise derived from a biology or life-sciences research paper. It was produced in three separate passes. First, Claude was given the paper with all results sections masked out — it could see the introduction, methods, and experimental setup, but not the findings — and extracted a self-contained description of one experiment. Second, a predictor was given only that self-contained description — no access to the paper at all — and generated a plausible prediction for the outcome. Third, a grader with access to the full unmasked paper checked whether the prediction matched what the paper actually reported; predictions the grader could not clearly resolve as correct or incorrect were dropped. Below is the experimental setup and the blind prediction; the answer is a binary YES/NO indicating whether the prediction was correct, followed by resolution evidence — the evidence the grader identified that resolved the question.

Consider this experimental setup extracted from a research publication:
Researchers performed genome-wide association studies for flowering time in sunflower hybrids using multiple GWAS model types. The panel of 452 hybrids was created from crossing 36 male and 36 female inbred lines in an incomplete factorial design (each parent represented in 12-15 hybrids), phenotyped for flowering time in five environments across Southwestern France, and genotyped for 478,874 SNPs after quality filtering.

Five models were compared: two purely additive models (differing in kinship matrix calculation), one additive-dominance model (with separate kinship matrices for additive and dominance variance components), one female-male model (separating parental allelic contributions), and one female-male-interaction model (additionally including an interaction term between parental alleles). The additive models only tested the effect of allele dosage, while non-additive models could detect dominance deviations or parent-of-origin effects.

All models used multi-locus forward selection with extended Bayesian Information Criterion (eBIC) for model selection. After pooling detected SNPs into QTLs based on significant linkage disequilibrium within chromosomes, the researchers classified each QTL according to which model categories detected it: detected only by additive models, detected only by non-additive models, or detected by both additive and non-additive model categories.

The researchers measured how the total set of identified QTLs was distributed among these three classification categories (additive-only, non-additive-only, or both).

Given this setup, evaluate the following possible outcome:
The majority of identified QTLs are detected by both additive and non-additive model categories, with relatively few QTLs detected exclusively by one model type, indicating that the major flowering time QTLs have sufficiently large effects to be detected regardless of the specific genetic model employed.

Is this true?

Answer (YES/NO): NO